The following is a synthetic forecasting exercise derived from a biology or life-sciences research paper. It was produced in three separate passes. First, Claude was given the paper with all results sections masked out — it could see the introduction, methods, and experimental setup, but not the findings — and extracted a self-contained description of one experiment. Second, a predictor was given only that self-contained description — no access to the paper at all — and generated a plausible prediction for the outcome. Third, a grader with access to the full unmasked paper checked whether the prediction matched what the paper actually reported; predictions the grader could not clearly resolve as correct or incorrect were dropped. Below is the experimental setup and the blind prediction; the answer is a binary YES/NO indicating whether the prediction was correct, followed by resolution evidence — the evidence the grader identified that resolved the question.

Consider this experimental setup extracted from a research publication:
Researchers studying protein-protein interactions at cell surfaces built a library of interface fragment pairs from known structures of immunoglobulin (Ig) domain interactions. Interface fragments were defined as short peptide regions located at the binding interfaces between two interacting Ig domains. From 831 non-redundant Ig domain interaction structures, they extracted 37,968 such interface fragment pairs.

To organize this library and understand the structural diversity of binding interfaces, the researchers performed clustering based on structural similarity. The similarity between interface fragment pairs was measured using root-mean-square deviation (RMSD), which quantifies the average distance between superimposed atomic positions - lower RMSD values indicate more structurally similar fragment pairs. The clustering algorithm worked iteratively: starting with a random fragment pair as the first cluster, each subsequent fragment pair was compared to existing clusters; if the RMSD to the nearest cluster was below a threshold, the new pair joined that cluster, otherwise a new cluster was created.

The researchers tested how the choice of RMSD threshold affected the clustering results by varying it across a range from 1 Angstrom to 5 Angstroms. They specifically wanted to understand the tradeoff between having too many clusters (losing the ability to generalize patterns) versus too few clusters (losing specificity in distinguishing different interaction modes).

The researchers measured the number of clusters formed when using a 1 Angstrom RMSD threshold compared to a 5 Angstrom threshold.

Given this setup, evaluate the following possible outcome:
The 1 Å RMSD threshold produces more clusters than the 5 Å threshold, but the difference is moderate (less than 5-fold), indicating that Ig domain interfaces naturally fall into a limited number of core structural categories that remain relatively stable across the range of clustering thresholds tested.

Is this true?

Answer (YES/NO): NO